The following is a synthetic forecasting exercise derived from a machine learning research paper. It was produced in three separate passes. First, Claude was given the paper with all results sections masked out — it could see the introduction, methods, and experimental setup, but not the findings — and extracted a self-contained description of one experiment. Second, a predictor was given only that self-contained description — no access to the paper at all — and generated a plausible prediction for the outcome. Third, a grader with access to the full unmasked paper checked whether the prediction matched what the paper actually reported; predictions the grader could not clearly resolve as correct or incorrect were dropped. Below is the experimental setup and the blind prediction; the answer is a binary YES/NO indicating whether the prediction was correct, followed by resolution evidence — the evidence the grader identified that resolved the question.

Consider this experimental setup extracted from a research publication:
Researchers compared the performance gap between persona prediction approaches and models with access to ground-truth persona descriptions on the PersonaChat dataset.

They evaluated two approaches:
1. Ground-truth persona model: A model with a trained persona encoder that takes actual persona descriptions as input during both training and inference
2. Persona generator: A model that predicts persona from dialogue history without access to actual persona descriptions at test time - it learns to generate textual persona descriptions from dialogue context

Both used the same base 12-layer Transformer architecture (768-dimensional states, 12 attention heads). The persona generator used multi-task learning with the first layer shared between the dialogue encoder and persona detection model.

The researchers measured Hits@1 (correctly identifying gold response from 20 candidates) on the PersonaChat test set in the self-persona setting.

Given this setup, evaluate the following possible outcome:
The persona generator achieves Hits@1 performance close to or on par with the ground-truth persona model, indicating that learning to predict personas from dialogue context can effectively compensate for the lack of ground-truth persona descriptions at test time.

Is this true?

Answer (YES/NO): YES